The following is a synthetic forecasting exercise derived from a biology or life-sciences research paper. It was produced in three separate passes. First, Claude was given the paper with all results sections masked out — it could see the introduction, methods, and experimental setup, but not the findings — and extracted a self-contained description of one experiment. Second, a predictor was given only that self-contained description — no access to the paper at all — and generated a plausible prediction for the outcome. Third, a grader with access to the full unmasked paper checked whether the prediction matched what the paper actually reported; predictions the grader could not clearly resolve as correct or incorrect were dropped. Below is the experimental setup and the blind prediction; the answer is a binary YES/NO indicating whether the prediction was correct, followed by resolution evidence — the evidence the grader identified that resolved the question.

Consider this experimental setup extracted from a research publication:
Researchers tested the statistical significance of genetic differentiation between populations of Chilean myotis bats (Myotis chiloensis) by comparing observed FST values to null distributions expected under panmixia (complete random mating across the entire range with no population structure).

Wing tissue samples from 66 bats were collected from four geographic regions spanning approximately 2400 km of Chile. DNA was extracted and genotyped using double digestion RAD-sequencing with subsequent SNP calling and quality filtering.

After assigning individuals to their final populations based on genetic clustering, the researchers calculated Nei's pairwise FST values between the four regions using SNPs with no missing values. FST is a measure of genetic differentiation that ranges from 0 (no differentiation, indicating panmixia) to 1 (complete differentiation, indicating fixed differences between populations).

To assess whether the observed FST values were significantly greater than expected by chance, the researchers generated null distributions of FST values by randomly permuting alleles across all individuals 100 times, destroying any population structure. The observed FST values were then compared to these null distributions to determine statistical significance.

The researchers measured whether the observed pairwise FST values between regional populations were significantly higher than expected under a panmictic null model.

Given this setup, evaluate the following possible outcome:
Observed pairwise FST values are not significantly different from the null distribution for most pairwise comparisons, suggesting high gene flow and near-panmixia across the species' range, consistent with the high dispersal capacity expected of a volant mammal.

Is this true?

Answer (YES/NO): NO